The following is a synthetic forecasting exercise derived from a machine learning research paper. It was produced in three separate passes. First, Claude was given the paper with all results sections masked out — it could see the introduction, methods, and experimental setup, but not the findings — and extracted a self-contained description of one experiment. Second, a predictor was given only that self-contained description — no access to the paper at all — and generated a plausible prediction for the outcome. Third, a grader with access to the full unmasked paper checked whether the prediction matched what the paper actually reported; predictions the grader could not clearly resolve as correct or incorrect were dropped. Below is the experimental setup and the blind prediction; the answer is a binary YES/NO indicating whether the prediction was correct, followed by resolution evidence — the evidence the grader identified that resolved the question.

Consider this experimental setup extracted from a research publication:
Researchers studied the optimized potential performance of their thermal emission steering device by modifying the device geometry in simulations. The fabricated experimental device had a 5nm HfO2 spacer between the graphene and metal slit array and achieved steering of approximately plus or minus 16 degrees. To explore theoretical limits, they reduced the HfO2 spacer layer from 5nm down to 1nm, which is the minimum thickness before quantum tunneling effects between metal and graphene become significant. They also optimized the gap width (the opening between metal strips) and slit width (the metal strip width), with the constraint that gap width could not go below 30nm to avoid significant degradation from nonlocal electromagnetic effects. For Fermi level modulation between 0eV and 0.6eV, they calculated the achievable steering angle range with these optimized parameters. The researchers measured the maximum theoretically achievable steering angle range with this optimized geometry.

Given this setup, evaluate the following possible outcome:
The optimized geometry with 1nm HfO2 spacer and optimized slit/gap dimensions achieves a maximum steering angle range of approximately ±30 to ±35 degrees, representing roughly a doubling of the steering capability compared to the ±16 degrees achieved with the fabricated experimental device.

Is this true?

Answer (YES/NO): NO